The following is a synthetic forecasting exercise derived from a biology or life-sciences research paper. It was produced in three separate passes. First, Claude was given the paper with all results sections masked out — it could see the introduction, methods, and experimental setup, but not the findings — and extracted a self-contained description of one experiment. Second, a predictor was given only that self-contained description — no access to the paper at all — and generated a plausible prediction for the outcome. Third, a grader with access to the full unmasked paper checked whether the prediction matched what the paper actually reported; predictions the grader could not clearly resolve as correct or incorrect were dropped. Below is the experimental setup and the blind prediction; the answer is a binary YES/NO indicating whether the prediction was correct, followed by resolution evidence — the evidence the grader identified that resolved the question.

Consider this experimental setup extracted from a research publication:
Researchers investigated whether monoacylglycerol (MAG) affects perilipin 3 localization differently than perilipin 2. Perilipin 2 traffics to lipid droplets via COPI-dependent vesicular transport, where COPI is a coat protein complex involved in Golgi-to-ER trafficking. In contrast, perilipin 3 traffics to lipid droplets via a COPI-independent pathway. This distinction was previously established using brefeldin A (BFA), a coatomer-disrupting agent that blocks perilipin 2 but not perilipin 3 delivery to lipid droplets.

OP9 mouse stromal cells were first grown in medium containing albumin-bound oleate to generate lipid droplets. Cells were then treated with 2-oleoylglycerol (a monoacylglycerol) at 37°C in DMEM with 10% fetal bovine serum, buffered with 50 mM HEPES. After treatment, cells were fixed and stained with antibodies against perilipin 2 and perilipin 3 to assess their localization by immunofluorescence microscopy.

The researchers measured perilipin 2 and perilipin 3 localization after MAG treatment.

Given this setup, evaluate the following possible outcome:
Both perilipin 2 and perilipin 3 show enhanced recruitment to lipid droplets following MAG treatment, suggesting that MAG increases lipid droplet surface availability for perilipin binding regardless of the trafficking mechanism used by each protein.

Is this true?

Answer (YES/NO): NO